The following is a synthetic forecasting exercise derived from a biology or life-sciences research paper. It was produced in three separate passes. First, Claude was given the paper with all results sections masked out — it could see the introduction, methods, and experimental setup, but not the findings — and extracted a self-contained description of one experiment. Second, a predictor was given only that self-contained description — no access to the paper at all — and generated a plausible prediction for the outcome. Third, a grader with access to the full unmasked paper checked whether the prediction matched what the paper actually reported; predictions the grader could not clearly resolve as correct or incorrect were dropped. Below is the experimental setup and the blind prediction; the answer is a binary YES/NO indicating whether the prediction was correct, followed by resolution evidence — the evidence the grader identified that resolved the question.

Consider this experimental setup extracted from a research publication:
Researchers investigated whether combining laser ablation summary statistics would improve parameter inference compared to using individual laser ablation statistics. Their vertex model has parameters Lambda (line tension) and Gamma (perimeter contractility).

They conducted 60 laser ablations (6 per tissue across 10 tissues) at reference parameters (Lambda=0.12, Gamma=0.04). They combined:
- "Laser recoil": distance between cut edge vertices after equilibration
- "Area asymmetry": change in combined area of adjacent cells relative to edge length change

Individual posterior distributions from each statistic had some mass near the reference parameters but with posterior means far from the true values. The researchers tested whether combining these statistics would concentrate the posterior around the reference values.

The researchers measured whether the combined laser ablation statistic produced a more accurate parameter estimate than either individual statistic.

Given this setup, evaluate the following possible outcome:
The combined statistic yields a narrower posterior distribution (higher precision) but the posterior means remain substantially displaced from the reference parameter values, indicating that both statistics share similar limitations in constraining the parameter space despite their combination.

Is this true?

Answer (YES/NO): NO